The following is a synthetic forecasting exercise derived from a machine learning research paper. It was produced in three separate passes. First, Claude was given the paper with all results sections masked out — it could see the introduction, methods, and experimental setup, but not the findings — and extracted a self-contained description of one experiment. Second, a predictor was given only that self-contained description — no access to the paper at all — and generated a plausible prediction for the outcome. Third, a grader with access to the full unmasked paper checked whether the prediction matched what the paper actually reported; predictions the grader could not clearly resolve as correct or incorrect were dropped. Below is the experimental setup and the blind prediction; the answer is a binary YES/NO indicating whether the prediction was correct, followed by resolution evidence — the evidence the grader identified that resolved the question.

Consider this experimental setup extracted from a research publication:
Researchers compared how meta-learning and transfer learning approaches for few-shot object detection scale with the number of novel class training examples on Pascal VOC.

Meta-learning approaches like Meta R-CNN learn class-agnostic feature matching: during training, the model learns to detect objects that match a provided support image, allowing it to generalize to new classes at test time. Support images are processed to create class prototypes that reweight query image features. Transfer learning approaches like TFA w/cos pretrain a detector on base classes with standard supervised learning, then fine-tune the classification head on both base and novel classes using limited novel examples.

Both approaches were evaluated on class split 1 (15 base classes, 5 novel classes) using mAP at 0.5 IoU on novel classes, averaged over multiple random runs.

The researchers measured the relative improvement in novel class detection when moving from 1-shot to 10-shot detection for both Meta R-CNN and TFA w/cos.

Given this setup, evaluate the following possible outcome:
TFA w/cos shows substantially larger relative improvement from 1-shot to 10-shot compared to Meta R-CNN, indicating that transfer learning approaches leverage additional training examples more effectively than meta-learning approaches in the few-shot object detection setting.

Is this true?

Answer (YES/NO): NO